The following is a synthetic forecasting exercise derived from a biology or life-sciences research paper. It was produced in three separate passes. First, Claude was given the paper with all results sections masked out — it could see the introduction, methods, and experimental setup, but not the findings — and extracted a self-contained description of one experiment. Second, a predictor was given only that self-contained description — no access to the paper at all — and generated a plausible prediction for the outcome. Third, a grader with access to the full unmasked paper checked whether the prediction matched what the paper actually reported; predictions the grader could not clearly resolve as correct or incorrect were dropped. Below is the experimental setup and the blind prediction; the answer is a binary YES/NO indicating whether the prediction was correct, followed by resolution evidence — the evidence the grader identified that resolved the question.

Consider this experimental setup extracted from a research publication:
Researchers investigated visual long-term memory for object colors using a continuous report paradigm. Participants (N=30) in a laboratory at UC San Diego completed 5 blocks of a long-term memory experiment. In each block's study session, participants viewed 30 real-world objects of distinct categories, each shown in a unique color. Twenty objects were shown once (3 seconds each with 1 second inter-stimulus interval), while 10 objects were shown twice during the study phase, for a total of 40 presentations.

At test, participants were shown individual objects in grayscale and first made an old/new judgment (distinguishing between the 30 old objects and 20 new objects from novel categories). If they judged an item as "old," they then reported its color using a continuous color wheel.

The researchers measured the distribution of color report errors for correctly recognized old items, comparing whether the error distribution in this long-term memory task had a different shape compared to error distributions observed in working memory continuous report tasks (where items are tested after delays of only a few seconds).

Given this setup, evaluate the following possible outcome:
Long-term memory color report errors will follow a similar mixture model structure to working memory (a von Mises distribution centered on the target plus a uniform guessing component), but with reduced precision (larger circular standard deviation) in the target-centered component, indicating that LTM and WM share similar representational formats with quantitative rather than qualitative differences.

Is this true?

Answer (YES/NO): NO